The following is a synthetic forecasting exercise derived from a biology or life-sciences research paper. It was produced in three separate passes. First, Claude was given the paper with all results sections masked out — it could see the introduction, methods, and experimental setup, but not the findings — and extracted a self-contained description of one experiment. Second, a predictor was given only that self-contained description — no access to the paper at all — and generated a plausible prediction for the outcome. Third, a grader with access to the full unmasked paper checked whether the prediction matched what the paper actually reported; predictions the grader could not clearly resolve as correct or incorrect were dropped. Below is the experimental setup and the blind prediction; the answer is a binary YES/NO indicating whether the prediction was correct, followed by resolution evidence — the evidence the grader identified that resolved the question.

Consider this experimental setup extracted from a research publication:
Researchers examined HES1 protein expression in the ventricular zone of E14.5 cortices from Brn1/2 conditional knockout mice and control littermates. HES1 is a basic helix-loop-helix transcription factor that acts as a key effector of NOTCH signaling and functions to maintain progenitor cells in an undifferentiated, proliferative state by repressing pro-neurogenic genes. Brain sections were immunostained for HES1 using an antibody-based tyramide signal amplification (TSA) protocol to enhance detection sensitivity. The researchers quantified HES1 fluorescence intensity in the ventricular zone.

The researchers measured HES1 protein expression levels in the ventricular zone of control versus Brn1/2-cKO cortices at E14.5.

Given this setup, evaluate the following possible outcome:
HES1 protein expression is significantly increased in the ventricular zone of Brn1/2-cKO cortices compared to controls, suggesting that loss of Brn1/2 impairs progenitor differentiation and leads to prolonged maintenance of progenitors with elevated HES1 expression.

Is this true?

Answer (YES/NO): NO